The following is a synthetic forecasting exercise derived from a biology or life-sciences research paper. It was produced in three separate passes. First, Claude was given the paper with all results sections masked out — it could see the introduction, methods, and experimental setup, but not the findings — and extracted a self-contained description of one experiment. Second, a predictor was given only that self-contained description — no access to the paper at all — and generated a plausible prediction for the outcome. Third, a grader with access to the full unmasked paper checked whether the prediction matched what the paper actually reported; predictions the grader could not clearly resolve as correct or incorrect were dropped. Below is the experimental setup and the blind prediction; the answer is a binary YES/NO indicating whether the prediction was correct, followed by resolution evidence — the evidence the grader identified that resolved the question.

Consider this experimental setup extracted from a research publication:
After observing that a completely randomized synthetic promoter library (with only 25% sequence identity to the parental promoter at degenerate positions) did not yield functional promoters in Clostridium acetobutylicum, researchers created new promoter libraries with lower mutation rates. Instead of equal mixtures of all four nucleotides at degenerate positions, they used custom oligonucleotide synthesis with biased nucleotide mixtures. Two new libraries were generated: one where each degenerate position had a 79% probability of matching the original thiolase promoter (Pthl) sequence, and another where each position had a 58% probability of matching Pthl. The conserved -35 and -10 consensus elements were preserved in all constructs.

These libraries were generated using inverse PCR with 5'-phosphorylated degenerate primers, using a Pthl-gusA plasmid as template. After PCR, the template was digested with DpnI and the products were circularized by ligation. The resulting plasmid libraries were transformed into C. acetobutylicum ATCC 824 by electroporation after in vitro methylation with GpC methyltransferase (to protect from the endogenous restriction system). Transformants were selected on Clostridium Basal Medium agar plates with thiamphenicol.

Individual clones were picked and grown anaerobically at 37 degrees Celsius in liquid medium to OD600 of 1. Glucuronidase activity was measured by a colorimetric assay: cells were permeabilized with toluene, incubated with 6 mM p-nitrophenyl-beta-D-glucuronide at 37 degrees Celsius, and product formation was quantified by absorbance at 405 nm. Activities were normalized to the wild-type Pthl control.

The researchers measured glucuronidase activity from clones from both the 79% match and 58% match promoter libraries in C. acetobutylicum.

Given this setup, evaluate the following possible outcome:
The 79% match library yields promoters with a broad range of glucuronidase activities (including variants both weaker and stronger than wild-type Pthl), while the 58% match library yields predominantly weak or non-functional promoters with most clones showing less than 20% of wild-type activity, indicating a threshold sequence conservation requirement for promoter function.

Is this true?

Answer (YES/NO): NO